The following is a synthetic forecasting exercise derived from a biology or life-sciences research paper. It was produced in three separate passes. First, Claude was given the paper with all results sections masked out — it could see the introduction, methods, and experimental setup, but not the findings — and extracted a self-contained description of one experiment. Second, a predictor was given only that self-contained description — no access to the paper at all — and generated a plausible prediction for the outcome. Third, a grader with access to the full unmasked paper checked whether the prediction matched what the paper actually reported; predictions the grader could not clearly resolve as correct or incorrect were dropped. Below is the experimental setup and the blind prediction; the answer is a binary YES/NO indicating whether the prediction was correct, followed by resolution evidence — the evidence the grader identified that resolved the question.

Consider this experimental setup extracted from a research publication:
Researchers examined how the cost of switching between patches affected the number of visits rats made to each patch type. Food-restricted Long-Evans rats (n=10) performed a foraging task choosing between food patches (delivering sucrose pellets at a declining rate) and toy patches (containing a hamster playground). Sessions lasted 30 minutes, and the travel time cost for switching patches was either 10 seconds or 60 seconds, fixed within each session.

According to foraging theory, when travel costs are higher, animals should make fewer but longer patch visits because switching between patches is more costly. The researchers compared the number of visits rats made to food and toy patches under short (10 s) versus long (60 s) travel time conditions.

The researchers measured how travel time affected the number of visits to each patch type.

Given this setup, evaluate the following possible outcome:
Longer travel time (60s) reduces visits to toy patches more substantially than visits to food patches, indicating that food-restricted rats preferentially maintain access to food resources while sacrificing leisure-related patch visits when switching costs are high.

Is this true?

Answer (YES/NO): NO